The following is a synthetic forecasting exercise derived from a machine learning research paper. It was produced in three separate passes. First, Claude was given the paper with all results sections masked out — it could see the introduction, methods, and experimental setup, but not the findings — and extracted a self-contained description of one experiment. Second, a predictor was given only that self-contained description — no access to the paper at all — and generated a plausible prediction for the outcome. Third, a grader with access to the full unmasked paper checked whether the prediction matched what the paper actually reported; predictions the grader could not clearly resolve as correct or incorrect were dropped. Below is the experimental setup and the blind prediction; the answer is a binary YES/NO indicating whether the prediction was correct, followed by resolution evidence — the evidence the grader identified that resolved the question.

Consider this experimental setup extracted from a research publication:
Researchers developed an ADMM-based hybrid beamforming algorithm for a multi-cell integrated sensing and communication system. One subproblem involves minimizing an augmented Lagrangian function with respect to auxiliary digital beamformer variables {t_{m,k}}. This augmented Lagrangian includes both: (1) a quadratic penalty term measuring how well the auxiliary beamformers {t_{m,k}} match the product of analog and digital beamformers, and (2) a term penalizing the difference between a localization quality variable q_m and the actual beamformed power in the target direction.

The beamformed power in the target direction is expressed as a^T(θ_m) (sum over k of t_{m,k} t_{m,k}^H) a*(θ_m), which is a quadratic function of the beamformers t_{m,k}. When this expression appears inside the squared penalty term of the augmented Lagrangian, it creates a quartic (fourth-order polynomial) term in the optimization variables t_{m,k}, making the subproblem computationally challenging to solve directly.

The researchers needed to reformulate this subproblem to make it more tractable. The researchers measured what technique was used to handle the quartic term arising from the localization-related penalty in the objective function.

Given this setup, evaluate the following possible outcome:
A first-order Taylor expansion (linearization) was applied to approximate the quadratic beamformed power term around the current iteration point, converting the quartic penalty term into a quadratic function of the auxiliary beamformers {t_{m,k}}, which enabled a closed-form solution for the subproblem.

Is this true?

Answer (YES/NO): NO